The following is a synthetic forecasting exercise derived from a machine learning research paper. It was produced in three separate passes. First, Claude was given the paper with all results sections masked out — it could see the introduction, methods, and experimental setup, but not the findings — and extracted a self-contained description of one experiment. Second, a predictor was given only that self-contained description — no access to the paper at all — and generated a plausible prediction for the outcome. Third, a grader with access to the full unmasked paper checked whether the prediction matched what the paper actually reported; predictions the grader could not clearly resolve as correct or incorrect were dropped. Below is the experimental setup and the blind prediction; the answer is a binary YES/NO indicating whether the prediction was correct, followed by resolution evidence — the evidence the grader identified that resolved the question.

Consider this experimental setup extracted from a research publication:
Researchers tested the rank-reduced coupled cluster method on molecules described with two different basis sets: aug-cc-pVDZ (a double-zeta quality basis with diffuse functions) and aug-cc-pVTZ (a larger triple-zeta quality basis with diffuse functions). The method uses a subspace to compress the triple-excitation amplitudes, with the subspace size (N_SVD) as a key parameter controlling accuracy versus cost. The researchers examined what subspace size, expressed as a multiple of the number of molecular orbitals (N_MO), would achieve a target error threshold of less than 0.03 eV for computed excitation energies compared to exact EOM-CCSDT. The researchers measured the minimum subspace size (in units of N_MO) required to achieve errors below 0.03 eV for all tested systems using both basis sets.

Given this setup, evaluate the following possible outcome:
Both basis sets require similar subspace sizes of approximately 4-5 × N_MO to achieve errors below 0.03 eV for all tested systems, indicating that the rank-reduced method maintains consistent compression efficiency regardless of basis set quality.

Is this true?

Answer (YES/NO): NO